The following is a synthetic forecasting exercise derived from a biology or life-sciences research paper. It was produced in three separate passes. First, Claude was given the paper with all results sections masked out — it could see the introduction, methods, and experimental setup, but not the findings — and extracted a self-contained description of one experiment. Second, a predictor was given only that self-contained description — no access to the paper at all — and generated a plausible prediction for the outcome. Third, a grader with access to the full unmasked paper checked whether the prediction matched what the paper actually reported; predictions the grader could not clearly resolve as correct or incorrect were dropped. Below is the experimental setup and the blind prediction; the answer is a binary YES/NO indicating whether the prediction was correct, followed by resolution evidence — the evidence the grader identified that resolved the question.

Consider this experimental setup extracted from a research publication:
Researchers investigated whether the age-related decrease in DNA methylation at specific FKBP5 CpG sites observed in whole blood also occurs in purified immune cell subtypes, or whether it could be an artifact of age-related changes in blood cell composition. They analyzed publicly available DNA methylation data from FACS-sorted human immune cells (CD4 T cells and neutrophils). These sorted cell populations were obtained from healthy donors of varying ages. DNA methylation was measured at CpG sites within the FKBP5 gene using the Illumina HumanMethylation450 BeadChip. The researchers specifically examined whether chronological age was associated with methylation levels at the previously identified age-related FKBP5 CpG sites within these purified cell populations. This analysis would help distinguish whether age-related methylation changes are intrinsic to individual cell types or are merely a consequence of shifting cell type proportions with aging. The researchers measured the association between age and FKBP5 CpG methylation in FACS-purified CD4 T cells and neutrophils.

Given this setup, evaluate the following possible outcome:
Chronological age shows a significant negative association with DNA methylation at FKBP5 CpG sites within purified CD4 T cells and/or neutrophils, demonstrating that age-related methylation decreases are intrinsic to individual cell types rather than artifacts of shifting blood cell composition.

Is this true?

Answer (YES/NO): YES